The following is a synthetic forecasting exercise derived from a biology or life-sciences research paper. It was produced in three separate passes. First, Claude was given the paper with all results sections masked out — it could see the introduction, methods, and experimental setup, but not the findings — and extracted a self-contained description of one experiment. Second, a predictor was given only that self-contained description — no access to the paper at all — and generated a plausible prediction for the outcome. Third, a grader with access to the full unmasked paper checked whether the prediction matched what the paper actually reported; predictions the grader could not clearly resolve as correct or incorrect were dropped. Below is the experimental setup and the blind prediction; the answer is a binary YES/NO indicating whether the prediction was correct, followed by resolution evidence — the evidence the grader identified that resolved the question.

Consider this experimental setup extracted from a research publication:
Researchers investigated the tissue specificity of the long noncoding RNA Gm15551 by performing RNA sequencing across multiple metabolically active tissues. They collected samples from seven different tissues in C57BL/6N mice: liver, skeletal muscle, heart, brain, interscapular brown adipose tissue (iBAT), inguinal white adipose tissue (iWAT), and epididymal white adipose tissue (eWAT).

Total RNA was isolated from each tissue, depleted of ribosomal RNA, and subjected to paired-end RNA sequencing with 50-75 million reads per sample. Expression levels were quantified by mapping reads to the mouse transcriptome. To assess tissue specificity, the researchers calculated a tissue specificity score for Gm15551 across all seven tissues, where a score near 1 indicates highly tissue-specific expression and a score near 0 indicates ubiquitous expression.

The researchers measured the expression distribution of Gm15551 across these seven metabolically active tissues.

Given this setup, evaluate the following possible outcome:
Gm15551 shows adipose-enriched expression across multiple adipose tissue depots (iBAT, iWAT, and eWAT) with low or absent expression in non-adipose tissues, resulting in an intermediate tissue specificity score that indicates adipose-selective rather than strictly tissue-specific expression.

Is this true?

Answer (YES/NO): YES